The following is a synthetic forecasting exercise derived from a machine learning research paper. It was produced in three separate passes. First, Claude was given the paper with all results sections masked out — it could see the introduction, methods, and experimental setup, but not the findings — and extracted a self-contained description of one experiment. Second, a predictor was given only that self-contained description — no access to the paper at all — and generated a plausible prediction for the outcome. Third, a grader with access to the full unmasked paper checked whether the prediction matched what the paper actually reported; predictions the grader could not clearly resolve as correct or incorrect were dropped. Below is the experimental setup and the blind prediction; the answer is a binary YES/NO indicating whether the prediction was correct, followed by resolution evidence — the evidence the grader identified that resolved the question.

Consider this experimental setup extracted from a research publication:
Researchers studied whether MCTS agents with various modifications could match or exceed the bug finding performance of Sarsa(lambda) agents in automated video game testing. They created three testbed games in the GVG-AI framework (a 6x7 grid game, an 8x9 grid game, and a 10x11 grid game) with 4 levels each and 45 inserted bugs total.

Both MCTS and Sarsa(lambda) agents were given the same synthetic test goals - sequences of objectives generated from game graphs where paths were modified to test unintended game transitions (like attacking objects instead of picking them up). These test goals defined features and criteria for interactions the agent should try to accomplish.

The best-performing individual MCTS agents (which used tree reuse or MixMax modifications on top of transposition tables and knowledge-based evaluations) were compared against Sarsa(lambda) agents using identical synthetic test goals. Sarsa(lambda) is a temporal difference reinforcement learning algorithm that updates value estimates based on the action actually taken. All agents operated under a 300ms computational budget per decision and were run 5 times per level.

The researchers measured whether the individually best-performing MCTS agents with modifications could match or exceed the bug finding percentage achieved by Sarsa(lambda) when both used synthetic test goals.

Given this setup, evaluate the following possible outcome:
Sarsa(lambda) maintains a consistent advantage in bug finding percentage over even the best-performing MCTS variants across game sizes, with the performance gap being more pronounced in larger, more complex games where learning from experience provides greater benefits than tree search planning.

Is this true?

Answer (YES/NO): NO